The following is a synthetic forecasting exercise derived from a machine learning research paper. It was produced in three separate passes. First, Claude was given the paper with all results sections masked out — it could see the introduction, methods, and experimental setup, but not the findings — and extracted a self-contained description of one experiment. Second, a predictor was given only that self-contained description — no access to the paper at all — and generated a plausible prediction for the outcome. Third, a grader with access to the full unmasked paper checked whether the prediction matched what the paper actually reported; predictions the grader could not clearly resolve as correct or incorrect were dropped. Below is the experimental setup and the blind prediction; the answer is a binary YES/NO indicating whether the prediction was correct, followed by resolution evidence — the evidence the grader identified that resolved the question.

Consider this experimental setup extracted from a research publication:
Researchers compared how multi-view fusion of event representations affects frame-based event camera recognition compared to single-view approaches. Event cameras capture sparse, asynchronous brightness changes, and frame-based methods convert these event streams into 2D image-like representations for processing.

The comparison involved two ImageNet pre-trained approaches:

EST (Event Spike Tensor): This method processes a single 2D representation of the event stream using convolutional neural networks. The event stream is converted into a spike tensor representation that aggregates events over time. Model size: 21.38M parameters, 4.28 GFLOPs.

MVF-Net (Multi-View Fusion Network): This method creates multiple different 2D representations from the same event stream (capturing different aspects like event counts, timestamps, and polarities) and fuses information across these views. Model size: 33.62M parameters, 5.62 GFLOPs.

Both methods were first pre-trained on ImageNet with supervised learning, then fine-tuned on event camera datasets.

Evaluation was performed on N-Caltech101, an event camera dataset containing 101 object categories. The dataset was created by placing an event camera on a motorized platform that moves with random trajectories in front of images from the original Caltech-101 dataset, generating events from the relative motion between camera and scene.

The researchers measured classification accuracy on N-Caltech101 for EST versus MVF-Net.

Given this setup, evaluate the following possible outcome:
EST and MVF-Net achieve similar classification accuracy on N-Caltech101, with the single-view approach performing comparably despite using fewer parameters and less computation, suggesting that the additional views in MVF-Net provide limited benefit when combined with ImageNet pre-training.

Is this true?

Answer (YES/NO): NO